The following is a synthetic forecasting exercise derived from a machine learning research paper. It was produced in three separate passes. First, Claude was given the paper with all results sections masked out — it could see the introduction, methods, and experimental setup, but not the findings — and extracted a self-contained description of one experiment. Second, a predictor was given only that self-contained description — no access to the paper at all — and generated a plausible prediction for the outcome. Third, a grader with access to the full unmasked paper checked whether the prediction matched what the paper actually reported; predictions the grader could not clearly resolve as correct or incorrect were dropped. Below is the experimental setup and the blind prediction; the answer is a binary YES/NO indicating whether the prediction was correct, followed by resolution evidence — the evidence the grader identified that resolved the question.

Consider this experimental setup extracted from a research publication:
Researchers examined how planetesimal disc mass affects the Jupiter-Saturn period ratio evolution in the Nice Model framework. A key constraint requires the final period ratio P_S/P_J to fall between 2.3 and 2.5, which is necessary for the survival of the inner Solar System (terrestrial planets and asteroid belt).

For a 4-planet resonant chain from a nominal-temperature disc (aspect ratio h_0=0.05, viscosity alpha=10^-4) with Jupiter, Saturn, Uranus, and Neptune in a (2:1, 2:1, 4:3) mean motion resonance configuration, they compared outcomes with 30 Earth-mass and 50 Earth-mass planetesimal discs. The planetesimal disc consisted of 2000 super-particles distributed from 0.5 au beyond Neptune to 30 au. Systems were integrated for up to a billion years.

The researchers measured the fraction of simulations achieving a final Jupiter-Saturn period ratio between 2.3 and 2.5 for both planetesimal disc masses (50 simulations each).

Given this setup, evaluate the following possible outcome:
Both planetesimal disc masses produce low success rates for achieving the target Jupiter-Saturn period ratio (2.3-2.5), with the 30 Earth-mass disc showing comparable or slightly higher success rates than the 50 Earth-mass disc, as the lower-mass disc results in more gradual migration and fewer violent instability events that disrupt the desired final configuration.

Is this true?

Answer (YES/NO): NO